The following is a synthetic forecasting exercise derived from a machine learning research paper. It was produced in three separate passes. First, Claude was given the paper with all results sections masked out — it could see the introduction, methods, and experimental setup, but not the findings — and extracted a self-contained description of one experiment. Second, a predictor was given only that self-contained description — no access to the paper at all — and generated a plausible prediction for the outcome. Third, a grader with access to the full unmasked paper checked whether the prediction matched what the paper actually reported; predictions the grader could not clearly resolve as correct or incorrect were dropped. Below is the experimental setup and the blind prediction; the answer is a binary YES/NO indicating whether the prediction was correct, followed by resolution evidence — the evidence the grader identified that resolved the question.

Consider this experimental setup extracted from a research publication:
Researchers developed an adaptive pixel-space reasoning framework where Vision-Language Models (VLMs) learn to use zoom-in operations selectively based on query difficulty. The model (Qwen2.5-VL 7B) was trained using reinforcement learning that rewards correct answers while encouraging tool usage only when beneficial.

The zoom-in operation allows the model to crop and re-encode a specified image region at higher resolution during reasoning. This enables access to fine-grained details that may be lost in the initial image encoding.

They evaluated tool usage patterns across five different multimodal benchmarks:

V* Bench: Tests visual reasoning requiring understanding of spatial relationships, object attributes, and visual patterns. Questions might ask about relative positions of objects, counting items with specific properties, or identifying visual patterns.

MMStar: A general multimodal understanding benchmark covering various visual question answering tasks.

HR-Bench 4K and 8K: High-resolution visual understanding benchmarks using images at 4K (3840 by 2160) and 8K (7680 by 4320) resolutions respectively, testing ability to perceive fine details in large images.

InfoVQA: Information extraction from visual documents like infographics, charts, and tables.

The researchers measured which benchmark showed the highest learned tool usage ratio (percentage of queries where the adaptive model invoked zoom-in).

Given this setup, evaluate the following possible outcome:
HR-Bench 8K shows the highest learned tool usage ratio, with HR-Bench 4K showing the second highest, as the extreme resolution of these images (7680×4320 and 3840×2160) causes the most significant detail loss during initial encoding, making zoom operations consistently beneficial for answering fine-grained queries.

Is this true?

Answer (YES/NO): NO